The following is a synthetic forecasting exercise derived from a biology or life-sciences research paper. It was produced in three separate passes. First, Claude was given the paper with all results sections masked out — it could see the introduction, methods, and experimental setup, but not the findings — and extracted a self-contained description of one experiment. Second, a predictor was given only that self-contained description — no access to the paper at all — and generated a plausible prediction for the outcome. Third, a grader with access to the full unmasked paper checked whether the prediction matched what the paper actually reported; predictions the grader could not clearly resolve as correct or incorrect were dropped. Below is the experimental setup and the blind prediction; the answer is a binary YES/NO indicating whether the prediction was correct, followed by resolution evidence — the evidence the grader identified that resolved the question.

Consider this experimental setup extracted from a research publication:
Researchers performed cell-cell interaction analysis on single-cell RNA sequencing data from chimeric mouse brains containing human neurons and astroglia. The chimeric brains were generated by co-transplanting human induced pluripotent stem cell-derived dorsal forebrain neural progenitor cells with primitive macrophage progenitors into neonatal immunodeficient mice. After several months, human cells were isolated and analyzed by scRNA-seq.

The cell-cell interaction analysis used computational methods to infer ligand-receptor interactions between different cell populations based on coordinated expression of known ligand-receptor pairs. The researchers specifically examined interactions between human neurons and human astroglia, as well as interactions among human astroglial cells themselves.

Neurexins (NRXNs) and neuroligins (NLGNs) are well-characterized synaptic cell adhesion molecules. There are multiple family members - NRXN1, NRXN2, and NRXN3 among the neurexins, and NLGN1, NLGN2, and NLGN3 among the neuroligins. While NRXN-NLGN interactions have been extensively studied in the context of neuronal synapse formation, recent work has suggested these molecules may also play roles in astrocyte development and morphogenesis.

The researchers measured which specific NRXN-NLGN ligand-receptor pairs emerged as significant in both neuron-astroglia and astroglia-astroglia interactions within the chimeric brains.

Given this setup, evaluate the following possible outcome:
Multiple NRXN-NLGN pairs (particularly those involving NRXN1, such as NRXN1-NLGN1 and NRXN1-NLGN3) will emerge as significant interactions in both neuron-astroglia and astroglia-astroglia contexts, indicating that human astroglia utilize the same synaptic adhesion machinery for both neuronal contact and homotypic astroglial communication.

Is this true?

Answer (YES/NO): NO